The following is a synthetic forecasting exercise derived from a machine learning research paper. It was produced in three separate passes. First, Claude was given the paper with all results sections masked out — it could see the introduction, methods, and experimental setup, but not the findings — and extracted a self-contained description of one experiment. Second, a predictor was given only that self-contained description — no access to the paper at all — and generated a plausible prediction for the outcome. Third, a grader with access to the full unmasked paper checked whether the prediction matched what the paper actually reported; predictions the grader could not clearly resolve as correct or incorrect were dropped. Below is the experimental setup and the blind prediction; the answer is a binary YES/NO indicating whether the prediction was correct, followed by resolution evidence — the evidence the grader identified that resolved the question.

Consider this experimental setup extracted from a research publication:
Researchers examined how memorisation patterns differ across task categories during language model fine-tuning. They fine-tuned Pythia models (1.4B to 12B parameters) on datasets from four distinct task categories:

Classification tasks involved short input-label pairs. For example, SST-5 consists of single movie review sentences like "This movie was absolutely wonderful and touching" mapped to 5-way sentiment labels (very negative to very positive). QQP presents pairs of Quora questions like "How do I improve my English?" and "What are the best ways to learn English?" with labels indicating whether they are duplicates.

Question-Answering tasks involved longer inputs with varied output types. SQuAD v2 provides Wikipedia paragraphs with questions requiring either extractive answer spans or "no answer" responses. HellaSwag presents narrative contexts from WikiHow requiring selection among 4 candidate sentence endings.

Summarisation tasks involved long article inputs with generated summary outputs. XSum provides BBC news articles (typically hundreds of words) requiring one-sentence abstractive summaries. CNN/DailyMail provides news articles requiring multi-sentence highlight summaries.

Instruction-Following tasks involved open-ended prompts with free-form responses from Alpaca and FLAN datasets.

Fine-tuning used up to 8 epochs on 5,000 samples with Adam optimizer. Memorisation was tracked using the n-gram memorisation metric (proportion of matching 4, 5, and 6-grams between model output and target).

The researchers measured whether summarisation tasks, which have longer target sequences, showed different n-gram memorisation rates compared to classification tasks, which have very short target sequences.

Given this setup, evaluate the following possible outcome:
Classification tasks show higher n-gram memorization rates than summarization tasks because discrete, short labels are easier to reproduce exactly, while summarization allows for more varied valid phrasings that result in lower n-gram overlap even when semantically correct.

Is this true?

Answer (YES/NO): NO